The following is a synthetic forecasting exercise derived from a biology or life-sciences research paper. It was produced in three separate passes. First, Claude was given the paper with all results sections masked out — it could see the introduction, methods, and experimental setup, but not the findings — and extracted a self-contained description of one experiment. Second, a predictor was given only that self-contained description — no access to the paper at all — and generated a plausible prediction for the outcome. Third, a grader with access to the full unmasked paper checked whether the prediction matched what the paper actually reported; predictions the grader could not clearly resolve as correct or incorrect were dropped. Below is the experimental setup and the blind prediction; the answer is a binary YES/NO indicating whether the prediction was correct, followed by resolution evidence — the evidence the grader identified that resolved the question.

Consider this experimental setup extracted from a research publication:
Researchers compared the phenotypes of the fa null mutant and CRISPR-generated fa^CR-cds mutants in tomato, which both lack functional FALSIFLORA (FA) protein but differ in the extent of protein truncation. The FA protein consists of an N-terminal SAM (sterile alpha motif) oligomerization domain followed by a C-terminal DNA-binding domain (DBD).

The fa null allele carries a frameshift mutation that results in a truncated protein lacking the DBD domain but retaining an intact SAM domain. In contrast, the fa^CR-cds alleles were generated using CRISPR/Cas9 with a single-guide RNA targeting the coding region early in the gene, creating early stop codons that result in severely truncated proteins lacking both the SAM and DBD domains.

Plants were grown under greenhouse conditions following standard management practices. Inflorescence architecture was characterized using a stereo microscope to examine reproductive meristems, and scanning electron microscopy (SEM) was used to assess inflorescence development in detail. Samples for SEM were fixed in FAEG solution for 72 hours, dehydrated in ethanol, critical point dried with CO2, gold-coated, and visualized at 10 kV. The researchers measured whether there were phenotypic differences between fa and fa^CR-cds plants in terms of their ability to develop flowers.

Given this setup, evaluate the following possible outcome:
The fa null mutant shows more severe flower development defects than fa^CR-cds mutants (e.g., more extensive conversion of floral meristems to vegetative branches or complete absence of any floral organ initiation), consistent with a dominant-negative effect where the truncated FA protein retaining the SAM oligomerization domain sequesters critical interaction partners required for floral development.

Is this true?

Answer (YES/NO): NO